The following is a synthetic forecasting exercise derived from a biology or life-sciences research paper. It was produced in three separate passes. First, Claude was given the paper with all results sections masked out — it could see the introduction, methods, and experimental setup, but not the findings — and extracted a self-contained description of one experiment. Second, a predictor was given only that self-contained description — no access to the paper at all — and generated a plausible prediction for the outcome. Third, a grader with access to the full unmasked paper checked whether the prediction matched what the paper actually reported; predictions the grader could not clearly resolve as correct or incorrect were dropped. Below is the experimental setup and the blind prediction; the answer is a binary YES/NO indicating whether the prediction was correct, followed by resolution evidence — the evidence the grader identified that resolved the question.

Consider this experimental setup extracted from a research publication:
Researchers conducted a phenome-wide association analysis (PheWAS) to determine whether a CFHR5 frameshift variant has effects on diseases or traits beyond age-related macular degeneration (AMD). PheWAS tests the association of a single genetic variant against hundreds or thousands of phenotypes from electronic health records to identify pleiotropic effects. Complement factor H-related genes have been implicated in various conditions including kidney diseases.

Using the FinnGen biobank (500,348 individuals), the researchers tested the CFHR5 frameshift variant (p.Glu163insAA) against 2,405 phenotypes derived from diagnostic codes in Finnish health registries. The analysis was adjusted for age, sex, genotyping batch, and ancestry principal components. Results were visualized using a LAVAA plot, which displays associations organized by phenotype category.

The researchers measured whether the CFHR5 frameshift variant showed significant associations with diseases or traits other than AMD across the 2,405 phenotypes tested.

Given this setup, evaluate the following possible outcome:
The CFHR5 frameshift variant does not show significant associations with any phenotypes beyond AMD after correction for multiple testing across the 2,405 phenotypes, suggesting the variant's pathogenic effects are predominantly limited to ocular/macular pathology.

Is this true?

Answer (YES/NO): YES